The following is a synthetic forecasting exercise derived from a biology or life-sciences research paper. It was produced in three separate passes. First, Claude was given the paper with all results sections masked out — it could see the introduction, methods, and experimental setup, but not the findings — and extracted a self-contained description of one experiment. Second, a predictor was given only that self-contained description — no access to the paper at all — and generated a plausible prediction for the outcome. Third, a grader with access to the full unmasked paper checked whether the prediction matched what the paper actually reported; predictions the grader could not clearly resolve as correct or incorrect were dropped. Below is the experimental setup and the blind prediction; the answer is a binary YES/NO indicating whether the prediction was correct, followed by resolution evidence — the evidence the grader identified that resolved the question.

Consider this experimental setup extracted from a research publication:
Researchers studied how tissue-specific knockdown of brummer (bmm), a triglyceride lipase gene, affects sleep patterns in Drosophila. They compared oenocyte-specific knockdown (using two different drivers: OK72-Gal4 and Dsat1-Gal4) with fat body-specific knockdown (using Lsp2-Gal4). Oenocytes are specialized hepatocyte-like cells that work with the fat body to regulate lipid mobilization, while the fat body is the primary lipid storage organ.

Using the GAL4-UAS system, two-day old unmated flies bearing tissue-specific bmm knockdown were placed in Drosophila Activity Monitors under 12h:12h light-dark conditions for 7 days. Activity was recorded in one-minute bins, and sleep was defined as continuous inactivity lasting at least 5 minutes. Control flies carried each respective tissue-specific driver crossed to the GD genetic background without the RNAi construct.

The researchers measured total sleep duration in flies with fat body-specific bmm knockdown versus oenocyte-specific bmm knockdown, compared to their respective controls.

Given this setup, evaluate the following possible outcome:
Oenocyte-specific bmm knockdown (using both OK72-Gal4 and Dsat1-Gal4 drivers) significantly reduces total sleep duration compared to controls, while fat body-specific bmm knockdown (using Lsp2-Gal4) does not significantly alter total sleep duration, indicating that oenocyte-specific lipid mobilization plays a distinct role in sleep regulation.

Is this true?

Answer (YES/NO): NO